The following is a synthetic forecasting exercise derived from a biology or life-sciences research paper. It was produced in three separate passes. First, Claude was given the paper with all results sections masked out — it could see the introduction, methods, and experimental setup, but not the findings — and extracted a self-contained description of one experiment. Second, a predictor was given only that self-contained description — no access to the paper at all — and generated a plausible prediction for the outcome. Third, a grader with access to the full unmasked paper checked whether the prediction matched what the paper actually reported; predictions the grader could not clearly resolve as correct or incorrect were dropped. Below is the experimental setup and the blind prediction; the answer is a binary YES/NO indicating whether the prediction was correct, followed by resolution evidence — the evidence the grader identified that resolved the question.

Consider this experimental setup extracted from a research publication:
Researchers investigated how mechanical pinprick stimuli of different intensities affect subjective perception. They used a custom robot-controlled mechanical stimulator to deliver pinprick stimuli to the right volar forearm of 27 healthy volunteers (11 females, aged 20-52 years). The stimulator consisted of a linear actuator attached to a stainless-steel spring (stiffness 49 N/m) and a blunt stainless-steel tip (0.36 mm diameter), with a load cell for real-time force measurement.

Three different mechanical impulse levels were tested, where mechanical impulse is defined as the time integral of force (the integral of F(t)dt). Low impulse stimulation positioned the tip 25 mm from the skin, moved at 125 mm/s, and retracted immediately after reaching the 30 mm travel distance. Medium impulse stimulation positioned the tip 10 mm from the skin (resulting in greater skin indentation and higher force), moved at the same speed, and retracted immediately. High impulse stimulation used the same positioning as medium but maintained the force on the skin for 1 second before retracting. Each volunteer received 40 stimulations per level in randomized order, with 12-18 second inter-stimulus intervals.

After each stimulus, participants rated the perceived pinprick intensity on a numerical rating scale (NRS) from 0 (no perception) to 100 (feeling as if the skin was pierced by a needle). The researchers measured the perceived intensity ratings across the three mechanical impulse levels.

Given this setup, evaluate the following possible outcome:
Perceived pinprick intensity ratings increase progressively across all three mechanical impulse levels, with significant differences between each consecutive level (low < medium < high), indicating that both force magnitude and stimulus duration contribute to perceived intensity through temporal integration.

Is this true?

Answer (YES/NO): YES